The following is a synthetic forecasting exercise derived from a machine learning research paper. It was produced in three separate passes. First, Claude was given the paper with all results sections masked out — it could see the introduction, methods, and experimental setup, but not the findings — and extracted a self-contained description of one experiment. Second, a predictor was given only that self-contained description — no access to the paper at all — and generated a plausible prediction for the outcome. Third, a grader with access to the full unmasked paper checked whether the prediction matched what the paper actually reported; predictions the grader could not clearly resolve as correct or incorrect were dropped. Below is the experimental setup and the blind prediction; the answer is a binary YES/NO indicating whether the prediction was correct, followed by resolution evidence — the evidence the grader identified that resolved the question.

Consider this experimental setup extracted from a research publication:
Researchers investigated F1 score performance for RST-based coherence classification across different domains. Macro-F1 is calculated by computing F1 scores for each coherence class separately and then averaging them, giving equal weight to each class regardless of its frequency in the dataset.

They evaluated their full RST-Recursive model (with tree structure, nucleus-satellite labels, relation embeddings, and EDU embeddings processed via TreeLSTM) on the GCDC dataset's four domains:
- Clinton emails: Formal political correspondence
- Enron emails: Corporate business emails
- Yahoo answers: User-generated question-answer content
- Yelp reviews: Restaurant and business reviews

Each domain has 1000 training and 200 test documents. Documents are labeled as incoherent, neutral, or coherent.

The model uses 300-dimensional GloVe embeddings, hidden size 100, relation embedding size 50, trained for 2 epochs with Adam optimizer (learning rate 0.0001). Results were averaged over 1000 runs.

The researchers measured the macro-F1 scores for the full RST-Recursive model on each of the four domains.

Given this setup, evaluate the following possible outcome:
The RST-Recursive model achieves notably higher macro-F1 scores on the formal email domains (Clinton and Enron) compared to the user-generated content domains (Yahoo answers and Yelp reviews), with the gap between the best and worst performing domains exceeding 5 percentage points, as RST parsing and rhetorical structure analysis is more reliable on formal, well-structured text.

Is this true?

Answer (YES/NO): NO